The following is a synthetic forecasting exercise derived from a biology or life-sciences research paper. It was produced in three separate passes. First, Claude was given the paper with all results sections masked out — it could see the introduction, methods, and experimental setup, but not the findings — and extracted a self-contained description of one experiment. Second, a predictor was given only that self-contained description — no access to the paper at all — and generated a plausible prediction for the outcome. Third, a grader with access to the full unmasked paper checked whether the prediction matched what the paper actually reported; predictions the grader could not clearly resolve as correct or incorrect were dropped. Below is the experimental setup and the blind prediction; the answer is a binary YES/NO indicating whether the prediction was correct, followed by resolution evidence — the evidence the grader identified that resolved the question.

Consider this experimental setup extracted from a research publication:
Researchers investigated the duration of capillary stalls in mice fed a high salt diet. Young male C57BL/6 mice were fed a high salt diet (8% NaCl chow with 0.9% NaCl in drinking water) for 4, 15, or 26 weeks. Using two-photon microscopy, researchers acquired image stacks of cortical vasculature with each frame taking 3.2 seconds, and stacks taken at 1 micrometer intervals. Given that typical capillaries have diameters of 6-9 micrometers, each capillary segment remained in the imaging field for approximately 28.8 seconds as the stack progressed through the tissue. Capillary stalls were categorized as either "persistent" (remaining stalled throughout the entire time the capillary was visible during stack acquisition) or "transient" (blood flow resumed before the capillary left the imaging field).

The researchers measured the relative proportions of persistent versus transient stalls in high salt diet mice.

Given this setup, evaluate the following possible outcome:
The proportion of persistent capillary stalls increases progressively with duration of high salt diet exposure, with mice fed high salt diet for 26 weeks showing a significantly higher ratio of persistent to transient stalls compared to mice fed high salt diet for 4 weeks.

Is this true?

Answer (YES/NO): NO